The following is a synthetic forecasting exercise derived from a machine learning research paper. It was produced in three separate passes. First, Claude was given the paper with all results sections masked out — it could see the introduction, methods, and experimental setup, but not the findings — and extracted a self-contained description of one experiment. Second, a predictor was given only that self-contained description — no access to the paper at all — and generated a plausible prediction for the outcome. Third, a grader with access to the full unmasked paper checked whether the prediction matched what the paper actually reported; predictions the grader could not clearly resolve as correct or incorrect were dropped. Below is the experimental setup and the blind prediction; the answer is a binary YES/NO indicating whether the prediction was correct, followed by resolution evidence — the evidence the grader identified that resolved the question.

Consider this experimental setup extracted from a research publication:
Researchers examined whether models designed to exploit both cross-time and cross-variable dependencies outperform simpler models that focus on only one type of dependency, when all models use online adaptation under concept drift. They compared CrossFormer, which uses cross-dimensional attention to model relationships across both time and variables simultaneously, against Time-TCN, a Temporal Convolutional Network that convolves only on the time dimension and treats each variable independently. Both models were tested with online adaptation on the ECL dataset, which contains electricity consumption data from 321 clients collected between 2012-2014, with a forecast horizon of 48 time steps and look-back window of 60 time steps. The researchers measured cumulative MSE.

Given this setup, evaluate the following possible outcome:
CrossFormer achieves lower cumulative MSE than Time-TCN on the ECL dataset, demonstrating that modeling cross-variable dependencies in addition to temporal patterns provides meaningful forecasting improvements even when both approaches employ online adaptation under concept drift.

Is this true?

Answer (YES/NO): NO